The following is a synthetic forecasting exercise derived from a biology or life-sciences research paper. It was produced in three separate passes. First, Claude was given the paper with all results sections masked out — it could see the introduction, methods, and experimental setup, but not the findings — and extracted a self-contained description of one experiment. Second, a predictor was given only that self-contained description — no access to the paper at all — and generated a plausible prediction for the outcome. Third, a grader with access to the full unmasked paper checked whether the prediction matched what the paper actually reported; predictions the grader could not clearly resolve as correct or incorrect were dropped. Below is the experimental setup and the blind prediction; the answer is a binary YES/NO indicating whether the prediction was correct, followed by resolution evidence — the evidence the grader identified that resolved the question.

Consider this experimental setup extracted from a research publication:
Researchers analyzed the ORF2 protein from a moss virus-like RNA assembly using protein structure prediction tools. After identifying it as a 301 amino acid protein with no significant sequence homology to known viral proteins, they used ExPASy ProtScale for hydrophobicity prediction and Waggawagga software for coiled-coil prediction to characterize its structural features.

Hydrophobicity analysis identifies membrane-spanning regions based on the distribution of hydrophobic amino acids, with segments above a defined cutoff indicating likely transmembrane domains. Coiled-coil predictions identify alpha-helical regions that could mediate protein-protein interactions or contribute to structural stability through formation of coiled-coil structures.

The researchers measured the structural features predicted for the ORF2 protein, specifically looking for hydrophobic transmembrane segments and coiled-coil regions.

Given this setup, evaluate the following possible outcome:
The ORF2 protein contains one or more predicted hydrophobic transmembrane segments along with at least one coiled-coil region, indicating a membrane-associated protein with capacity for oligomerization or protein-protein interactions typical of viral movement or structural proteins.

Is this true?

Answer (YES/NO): YES